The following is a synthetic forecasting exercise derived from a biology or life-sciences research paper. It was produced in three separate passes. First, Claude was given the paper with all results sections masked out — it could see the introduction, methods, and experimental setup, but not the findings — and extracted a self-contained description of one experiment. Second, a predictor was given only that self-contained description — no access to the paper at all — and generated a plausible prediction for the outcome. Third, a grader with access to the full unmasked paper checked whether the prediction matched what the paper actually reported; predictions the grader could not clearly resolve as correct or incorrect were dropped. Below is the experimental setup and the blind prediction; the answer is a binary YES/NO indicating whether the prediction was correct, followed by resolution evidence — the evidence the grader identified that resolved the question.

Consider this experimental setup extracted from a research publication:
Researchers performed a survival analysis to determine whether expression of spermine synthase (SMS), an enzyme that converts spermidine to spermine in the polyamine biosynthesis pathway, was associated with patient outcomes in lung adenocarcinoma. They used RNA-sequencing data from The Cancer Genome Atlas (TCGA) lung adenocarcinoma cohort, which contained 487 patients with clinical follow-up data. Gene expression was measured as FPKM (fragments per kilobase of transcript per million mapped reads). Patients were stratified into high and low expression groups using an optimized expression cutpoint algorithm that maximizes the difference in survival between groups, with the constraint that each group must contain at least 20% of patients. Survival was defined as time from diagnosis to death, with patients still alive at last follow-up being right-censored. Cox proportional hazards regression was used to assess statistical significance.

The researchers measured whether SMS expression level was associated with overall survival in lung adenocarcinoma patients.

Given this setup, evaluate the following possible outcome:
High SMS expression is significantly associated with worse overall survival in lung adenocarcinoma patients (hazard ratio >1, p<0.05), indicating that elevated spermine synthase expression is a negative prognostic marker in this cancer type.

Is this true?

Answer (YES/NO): YES